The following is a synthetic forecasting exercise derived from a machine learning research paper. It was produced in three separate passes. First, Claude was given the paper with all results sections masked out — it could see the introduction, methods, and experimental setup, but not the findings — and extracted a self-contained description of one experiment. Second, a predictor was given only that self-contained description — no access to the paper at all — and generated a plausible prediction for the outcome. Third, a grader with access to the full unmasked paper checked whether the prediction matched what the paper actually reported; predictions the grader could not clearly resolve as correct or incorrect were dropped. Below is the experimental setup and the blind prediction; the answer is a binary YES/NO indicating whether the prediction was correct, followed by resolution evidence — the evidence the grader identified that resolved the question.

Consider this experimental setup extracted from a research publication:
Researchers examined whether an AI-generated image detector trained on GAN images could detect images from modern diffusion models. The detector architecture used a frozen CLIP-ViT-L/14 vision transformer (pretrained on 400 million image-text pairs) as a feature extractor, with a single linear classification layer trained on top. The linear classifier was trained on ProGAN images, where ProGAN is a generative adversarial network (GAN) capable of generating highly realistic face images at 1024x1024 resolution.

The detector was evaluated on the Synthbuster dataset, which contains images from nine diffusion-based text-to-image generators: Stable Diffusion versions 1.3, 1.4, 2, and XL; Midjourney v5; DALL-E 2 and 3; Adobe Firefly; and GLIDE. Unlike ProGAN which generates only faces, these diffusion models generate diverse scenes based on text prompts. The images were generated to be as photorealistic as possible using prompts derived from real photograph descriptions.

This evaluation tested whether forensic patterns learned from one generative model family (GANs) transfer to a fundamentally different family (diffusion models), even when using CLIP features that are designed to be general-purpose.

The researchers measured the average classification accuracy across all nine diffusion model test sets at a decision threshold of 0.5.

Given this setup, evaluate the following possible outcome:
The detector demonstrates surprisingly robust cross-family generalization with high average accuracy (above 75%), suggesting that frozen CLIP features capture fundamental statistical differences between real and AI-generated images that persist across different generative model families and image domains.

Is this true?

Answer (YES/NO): NO